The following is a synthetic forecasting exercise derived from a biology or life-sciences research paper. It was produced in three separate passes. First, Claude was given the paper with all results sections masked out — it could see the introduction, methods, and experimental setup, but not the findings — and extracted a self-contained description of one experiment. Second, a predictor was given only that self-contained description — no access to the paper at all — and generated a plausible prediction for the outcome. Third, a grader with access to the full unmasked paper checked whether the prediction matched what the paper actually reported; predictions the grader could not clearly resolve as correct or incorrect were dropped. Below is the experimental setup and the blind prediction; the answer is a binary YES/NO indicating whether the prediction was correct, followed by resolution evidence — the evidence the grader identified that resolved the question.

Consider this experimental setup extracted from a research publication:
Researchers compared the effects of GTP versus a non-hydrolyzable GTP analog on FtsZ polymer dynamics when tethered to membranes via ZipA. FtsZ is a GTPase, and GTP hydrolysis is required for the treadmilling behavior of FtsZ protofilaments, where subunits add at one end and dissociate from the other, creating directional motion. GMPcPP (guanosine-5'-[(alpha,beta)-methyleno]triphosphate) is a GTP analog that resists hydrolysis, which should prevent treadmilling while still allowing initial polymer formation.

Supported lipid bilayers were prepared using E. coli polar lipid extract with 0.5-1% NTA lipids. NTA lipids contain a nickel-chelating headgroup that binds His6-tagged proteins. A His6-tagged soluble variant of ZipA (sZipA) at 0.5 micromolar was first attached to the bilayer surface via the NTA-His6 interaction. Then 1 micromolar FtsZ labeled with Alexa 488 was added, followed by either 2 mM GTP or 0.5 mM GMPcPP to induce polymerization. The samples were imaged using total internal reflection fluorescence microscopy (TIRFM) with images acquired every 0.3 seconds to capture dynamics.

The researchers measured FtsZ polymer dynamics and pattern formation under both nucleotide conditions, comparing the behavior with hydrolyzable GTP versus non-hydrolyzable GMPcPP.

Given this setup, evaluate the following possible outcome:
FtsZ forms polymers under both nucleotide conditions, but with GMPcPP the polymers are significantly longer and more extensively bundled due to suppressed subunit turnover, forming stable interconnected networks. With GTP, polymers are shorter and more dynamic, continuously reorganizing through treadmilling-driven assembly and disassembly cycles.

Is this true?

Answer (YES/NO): NO